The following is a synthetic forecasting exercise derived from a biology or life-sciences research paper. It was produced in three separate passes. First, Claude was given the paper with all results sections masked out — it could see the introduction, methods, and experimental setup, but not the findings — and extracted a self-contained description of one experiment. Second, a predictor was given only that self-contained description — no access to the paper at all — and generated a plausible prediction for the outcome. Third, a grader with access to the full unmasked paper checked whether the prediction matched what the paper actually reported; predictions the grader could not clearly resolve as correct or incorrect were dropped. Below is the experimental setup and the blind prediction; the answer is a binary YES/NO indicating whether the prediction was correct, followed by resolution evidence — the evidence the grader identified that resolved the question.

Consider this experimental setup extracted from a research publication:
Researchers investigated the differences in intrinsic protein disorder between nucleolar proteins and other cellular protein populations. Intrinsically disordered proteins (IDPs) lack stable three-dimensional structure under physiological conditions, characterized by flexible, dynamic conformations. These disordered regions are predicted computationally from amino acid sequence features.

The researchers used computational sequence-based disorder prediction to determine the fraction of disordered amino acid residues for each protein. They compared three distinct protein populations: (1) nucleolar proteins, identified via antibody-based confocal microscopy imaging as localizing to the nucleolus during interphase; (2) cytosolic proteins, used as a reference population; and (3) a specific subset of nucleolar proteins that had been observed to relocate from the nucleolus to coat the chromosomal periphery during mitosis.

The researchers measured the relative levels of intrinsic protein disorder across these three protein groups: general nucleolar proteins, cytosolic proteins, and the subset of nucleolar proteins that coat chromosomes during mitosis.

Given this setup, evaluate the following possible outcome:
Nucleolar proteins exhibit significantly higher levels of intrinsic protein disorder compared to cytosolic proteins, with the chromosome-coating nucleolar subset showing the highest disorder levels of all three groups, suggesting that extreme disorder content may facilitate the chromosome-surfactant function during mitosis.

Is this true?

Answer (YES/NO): YES